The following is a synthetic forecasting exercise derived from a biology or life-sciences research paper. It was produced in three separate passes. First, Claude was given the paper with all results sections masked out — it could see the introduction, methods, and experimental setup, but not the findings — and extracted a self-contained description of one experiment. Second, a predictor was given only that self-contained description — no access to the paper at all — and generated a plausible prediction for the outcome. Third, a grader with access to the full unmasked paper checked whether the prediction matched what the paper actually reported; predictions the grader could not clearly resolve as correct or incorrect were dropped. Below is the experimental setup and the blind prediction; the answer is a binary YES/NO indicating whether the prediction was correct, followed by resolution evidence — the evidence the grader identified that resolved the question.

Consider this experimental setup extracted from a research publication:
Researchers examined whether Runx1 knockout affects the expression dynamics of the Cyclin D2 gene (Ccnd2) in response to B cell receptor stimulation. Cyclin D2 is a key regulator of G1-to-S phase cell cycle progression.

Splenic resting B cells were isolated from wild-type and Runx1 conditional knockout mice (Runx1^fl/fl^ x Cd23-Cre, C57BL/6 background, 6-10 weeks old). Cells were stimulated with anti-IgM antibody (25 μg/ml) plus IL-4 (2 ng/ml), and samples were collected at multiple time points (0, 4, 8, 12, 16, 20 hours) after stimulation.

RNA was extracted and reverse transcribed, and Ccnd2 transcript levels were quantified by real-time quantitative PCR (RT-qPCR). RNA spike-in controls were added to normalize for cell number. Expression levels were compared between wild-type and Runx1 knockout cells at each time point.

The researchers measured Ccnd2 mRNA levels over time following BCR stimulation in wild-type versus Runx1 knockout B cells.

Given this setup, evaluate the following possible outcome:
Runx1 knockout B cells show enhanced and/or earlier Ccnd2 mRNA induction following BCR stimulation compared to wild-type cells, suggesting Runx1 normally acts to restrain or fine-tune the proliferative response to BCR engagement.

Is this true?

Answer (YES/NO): YES